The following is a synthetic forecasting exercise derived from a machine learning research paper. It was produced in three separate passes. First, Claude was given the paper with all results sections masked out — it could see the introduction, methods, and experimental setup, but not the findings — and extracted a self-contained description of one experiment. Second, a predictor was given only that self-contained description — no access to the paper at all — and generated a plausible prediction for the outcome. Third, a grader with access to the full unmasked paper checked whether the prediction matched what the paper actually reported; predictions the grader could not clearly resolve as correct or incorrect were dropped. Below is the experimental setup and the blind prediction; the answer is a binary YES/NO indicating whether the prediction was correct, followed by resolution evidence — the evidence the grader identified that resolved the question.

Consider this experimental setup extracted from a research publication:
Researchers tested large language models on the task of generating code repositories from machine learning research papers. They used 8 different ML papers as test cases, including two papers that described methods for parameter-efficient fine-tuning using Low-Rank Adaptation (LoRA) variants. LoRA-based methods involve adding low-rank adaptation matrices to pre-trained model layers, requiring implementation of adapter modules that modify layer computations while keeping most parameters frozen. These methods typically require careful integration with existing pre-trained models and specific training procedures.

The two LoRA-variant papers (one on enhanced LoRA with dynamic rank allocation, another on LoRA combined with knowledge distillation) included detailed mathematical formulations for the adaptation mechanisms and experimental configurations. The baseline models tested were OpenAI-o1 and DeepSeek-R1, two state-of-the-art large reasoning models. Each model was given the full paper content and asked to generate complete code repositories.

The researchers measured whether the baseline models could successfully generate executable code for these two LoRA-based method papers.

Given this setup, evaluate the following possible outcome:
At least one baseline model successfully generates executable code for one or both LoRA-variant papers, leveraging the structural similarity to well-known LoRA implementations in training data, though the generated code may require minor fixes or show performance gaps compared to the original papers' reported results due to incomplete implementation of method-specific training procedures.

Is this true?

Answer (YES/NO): NO